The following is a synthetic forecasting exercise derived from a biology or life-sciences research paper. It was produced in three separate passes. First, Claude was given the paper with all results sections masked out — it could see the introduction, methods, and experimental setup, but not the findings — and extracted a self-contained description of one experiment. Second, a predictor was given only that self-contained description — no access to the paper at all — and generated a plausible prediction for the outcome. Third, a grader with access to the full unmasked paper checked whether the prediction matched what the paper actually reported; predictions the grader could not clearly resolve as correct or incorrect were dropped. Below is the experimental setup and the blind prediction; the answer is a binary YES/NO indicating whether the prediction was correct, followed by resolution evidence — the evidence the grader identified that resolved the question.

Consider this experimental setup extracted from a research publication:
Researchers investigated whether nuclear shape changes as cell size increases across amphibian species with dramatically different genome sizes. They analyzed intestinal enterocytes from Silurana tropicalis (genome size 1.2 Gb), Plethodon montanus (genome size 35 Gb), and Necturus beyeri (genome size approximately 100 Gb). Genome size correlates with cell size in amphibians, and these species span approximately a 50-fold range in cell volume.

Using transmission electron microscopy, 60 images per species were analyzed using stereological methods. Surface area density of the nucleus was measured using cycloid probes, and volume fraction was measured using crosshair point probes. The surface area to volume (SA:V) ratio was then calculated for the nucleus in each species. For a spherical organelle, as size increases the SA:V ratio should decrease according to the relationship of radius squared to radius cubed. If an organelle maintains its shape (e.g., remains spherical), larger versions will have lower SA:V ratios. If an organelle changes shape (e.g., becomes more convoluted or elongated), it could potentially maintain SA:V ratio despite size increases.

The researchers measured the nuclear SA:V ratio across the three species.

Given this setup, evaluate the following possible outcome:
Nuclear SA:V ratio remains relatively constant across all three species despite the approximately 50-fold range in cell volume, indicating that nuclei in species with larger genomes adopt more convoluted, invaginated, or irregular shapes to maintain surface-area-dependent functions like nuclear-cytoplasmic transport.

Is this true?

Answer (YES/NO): NO